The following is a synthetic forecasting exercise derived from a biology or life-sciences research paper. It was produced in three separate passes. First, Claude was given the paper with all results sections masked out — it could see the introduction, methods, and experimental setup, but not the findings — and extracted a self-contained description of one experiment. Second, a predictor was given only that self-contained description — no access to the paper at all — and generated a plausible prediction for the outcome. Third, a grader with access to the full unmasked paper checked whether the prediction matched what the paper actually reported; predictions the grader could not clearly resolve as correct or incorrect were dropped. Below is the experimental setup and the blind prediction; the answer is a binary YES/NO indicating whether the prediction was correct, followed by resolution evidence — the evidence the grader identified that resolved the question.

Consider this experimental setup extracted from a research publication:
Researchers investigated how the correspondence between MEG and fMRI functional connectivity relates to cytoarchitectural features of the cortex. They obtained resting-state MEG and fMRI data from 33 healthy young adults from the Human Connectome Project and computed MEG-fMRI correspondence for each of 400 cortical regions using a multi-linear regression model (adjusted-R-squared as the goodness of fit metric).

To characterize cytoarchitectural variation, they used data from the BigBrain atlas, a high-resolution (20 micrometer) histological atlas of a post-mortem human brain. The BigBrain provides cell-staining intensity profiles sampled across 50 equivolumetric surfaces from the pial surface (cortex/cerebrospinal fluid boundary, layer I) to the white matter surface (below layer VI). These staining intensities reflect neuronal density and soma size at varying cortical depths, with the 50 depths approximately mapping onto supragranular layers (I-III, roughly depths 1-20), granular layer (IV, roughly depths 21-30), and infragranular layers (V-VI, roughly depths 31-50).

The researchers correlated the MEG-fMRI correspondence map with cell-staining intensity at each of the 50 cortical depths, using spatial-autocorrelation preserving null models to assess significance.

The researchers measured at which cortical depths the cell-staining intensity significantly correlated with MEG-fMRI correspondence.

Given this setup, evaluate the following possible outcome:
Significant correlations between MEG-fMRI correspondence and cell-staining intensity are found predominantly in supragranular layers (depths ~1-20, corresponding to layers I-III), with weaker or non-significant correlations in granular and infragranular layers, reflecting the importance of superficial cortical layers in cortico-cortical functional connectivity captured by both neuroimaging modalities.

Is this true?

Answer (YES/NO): NO